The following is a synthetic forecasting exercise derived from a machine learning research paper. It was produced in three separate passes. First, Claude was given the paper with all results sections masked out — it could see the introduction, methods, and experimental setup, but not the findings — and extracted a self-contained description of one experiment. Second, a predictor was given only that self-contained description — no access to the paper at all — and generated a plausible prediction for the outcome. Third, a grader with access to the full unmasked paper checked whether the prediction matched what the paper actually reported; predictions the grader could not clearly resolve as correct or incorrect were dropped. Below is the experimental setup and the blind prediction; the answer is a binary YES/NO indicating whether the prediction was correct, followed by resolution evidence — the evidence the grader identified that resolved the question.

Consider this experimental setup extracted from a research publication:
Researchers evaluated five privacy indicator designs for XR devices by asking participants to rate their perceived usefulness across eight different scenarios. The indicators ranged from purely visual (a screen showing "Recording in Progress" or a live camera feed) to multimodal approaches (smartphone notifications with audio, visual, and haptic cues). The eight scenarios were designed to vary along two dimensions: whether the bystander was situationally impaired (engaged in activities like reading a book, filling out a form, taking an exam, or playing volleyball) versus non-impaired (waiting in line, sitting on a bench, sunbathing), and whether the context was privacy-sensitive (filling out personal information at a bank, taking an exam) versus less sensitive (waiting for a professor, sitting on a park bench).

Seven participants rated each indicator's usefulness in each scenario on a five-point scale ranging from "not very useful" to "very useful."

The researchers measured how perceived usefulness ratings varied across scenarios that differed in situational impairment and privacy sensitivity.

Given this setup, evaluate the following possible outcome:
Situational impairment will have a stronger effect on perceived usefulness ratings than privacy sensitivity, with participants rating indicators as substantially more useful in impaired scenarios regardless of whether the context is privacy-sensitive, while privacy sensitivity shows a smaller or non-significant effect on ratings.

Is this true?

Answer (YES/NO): NO